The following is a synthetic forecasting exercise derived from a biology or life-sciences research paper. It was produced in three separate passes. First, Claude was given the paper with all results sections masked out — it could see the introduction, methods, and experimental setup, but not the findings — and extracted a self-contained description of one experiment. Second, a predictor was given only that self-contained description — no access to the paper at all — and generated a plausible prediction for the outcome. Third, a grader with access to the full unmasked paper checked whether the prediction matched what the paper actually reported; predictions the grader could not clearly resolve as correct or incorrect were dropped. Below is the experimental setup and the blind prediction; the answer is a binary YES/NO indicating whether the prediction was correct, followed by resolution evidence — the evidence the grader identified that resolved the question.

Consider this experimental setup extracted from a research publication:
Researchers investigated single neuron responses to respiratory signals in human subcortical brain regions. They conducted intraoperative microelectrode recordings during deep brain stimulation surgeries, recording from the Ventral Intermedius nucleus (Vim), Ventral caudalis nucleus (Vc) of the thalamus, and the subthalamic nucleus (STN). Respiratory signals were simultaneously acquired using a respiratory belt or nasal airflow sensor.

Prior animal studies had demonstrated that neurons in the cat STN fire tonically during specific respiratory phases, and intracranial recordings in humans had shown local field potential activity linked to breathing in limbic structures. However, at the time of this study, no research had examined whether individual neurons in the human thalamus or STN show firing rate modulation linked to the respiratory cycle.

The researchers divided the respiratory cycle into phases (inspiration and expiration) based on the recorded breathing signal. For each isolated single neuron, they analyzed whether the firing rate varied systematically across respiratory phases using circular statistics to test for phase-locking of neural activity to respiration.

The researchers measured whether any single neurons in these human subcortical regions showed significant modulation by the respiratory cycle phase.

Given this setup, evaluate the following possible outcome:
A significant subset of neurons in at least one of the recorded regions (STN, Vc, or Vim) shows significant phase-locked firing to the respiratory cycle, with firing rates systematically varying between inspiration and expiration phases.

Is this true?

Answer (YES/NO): YES